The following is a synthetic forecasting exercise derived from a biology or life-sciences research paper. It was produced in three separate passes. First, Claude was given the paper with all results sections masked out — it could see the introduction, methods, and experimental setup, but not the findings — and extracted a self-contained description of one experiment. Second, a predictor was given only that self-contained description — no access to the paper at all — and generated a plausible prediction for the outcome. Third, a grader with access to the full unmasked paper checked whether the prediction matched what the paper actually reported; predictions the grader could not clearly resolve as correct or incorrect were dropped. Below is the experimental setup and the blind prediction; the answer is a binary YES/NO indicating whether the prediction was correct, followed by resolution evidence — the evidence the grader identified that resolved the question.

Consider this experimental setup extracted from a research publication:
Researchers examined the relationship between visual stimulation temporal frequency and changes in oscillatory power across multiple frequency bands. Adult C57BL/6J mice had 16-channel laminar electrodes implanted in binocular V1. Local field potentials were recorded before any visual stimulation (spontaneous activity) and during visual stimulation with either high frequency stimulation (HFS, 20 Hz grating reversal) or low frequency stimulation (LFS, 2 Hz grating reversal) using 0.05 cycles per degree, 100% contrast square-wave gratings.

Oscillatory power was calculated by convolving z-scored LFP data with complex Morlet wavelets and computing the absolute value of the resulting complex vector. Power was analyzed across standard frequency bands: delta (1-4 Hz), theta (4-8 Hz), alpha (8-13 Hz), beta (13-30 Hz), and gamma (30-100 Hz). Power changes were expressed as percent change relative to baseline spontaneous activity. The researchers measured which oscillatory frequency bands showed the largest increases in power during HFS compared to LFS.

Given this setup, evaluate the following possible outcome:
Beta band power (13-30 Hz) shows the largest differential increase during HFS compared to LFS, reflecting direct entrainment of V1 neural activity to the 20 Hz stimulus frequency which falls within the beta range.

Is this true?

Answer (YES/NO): NO